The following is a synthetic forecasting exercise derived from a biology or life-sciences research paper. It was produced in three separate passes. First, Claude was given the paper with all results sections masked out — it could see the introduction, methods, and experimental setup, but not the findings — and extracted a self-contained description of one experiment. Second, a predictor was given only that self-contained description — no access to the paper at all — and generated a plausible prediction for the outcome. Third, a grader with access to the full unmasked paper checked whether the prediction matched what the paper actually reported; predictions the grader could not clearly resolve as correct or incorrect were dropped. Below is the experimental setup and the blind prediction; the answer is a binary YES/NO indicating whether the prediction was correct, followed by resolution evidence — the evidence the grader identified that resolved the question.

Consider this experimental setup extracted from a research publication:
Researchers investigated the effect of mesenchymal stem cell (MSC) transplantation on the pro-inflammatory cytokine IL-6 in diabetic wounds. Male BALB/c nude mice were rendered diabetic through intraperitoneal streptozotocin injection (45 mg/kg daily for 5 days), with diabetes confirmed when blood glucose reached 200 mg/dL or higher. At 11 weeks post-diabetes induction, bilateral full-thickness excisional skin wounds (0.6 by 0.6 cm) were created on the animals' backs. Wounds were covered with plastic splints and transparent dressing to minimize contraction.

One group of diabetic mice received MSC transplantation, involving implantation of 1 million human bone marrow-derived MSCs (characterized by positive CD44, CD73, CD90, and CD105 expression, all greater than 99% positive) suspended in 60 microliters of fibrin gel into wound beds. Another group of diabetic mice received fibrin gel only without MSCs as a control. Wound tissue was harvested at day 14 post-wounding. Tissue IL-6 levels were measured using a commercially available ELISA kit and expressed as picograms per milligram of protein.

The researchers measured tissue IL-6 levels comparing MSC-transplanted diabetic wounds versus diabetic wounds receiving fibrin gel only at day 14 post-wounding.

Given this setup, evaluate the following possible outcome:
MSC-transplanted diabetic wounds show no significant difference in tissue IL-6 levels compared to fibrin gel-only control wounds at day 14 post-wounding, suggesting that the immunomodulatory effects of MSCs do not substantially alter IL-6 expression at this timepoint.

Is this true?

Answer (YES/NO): YES